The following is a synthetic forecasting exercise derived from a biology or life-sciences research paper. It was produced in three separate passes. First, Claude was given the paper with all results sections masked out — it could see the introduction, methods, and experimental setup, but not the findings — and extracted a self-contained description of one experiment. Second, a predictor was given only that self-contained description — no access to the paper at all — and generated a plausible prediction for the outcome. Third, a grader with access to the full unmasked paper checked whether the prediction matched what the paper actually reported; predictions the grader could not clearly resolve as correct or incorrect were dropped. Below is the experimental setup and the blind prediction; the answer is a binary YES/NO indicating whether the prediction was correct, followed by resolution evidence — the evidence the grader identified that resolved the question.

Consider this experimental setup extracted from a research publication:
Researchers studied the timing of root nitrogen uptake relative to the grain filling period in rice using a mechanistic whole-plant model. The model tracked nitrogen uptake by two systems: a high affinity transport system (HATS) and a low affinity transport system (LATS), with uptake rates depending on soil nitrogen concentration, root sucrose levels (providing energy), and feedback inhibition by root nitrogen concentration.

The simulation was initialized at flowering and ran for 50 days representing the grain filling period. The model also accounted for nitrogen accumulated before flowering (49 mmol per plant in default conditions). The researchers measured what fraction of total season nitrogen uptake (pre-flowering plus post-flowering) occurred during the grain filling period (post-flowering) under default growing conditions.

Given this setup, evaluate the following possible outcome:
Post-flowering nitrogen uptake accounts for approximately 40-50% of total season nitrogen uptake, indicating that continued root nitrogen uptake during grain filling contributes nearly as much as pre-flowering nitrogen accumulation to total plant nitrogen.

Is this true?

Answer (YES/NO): NO